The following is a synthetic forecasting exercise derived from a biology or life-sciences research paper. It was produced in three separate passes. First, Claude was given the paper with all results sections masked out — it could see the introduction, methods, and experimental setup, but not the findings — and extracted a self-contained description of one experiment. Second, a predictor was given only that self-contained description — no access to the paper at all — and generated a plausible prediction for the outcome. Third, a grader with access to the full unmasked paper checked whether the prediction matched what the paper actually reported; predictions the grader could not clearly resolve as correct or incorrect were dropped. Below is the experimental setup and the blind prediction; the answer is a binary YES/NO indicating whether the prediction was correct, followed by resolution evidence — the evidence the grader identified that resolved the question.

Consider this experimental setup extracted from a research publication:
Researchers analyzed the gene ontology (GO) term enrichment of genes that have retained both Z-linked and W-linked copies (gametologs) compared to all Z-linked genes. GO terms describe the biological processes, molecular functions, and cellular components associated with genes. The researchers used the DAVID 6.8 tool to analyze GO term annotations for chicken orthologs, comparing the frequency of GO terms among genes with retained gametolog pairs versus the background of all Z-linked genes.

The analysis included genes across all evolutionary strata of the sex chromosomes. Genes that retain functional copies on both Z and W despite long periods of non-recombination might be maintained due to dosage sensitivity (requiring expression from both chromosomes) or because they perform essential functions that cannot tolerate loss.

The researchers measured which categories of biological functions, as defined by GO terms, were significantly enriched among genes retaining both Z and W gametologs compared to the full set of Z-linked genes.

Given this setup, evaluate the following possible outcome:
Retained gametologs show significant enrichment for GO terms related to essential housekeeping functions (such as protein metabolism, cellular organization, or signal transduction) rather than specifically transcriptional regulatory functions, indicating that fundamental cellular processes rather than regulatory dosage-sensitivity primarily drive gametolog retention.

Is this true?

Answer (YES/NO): NO